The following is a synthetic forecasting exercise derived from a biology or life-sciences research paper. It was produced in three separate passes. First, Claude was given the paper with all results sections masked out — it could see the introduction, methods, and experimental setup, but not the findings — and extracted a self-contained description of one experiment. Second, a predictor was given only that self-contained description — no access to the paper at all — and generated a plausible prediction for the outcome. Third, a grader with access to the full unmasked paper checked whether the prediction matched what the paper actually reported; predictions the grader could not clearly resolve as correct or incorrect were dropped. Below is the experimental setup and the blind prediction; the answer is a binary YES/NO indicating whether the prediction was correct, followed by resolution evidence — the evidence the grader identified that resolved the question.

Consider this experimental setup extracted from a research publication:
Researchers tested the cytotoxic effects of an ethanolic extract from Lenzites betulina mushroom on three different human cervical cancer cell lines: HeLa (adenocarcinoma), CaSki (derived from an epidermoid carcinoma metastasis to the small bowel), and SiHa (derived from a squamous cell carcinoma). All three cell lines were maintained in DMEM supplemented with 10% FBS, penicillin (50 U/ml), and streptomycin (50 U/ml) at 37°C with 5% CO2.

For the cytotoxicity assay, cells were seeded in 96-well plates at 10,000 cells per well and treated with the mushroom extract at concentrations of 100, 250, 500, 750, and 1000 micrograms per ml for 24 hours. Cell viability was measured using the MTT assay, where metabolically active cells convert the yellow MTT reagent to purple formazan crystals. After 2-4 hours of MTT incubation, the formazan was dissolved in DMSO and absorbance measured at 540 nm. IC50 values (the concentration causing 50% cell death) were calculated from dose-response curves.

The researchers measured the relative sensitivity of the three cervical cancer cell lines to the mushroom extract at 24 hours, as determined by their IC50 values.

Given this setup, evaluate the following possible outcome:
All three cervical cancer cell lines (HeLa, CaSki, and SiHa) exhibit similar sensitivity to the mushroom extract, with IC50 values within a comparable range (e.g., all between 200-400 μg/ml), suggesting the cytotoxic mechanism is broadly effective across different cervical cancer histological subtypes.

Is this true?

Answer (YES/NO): NO